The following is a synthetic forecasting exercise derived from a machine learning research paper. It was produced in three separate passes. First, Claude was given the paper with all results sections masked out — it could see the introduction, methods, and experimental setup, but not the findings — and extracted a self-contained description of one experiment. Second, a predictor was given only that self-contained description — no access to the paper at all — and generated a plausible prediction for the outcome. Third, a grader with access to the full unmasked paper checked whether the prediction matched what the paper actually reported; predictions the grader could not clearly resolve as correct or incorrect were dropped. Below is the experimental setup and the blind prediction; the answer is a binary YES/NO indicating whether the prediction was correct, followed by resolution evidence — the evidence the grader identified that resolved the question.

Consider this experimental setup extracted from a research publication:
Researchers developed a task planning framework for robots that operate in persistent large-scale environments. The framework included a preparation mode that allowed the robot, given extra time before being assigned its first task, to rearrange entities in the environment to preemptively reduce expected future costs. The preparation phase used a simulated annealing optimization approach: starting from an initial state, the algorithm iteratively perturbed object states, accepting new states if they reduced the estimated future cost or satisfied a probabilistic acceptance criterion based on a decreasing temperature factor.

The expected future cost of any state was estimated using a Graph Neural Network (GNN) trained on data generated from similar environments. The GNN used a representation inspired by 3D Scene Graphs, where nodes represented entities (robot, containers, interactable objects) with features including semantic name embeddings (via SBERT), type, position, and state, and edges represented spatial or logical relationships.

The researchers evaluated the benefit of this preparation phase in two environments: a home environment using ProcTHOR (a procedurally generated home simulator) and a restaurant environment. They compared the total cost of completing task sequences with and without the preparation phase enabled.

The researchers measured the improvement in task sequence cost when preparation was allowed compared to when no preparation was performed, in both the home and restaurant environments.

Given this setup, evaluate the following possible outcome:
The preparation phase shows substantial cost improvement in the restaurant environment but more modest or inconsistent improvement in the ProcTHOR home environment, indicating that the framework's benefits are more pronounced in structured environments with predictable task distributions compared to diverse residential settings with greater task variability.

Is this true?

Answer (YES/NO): NO